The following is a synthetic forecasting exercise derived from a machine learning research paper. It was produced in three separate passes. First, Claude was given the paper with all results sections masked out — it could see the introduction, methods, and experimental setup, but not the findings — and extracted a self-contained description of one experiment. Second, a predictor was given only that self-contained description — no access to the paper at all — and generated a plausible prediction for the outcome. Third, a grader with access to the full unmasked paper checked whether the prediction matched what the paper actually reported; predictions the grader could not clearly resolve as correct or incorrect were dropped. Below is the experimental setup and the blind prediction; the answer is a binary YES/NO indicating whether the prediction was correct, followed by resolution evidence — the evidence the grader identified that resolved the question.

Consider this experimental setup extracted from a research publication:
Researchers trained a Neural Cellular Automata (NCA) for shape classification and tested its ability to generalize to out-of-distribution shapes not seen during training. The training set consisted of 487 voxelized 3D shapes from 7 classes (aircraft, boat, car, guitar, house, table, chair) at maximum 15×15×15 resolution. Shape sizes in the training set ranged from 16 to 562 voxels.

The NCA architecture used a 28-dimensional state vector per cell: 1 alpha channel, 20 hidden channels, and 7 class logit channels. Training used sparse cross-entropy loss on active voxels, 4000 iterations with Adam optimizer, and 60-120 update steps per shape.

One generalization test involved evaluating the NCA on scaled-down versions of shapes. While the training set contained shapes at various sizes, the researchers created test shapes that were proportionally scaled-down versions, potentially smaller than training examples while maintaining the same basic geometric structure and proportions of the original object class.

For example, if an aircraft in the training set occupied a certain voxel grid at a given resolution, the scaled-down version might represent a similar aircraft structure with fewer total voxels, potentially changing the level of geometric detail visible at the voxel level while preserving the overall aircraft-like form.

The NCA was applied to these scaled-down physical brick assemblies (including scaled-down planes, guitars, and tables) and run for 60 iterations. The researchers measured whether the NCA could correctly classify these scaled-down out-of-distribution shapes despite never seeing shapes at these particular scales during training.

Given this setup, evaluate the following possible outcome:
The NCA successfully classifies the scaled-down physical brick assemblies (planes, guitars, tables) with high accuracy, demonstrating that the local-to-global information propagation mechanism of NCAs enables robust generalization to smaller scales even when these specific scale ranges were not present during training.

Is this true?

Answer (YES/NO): NO